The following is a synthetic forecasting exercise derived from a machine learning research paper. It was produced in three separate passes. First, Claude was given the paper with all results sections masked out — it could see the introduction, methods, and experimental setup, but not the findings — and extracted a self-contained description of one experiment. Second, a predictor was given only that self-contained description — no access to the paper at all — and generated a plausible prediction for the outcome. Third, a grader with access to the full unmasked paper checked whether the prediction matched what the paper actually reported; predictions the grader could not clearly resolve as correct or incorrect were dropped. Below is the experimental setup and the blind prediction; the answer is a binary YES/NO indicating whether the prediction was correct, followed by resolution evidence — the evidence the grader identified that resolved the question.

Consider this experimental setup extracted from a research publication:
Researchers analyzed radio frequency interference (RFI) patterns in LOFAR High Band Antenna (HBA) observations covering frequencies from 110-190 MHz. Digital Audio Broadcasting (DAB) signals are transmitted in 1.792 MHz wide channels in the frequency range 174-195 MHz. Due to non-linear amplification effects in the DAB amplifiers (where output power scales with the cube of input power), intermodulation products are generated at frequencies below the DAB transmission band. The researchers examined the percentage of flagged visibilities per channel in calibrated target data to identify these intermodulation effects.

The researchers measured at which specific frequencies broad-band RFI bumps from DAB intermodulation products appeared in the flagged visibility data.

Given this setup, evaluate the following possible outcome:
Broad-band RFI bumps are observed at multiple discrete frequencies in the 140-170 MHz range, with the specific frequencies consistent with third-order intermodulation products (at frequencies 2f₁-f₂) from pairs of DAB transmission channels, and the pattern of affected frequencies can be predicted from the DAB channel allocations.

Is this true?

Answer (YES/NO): NO